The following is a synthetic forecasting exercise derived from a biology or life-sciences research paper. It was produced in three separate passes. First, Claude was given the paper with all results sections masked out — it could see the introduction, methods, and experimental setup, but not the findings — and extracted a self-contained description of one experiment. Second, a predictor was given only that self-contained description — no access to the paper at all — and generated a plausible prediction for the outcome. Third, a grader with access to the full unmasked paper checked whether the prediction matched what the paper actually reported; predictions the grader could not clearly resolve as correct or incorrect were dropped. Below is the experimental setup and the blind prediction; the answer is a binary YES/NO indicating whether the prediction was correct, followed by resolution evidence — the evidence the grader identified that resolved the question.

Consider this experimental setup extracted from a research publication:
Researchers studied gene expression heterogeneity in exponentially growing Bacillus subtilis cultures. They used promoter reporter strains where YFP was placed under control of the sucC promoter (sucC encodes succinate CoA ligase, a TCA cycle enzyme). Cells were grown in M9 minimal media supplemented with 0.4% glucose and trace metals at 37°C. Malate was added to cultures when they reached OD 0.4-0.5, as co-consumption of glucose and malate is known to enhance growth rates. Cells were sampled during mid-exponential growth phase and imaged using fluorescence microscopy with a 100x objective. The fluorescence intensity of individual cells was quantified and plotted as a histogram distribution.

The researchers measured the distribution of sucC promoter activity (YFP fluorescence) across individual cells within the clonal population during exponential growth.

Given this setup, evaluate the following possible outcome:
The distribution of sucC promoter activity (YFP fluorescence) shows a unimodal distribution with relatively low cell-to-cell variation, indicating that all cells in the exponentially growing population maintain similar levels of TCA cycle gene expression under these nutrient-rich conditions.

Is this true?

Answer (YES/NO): NO